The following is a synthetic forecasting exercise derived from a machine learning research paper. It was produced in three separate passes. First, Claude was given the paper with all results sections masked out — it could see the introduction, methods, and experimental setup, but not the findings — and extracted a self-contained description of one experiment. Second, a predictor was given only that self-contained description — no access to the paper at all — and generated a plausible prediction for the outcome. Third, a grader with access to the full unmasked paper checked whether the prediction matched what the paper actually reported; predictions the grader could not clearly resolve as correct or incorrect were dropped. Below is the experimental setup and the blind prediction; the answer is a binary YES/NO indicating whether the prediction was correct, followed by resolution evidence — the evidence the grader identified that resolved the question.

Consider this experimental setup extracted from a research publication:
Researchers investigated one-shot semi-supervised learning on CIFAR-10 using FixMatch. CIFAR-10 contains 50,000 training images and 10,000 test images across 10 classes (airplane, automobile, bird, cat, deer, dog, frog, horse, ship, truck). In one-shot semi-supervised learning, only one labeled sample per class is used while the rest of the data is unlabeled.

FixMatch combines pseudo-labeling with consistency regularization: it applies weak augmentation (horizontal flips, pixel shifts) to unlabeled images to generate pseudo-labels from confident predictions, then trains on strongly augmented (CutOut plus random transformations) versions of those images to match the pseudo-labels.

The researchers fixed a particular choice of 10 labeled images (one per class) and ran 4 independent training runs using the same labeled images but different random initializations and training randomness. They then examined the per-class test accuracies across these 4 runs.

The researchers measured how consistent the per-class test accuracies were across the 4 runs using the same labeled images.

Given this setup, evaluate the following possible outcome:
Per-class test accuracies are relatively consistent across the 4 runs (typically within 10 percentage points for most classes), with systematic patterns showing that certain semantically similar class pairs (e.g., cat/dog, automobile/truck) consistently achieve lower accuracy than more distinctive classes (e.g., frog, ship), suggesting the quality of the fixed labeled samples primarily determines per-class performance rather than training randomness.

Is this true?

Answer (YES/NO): NO